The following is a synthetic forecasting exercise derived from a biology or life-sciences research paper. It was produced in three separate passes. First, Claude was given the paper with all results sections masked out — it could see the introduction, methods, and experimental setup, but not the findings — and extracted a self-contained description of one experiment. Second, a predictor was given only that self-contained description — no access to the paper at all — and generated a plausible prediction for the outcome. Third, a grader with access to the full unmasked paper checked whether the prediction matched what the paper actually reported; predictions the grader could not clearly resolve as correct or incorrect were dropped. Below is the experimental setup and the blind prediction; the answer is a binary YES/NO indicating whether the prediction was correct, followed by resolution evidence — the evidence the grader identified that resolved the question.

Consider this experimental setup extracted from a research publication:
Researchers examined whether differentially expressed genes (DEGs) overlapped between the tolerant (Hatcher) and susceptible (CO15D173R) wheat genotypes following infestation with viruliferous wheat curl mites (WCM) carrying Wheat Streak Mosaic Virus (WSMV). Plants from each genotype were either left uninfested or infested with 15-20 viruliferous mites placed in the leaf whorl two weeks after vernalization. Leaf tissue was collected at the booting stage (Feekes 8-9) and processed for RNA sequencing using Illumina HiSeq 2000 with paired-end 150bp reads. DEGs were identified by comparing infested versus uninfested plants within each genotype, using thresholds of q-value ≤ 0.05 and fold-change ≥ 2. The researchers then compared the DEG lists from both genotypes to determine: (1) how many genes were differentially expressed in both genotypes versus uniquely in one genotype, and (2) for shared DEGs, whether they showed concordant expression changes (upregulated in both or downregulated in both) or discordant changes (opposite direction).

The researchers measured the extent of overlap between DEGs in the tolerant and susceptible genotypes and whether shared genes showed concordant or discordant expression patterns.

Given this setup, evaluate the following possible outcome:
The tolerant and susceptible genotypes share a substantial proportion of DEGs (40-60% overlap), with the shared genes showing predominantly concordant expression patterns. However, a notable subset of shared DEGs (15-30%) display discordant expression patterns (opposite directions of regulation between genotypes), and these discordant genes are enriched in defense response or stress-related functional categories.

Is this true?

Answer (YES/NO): NO